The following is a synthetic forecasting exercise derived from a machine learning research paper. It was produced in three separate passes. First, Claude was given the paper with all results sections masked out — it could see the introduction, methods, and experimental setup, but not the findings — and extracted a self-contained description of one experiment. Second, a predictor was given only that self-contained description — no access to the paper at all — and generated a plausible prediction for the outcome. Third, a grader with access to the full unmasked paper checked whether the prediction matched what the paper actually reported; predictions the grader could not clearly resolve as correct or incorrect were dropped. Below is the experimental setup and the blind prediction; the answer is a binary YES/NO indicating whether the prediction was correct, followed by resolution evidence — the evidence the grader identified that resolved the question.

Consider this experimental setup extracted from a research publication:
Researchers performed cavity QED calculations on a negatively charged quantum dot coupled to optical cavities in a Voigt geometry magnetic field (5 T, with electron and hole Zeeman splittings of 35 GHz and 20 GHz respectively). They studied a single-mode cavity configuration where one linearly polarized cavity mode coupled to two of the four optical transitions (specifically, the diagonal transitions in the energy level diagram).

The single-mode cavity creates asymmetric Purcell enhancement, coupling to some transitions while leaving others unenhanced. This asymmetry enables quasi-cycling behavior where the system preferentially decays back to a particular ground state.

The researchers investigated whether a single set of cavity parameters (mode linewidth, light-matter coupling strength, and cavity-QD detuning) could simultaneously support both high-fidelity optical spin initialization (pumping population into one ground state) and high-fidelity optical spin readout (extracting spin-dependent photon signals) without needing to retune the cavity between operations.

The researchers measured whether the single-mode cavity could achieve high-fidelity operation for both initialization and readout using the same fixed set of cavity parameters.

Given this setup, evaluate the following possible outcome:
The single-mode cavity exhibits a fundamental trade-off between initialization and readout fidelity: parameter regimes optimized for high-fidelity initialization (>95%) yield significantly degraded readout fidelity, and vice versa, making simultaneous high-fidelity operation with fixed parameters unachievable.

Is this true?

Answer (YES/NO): NO